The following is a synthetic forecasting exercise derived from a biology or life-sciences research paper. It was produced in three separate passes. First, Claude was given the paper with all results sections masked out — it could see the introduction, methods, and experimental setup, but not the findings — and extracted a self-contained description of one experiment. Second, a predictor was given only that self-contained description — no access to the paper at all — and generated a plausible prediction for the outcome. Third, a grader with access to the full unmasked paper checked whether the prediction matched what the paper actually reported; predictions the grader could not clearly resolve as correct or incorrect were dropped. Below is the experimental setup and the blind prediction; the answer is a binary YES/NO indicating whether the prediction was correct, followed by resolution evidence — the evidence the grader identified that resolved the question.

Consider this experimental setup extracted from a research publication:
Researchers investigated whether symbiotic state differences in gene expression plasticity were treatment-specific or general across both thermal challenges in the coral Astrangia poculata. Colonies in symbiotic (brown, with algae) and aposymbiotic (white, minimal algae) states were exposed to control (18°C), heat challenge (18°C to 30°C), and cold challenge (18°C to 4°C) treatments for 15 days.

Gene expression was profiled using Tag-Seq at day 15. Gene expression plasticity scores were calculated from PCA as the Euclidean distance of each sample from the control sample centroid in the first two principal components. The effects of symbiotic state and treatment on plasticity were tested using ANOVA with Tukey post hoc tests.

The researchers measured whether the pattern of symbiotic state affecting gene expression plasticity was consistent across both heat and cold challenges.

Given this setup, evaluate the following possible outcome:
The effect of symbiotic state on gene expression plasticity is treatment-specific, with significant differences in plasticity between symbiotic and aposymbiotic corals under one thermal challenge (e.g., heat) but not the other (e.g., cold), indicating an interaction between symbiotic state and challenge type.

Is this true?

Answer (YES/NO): YES